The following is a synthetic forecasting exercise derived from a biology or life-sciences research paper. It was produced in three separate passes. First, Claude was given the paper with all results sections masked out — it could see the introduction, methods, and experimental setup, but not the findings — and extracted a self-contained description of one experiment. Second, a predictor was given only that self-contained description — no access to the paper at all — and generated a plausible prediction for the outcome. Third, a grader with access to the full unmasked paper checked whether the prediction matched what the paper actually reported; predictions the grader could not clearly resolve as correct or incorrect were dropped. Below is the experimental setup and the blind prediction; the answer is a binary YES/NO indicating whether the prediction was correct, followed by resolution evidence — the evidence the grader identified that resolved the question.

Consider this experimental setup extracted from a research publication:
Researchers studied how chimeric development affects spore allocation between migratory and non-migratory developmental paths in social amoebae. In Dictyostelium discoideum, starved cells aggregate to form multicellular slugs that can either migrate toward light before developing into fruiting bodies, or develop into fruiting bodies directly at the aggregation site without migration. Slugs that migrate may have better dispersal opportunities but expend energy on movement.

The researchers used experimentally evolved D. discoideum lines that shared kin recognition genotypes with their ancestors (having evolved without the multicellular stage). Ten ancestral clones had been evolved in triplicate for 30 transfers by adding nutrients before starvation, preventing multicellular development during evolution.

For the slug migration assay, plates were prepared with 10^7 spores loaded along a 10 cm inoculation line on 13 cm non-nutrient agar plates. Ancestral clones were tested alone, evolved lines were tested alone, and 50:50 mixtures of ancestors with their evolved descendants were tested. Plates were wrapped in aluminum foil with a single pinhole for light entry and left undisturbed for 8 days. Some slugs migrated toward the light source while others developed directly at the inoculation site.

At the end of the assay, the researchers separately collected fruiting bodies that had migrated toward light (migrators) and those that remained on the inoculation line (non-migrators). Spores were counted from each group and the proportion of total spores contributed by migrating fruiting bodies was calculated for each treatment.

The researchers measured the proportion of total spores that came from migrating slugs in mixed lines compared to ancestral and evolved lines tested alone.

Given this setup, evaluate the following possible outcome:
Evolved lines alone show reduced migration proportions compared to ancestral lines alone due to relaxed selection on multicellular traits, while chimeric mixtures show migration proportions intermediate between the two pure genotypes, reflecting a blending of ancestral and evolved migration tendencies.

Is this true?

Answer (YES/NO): NO